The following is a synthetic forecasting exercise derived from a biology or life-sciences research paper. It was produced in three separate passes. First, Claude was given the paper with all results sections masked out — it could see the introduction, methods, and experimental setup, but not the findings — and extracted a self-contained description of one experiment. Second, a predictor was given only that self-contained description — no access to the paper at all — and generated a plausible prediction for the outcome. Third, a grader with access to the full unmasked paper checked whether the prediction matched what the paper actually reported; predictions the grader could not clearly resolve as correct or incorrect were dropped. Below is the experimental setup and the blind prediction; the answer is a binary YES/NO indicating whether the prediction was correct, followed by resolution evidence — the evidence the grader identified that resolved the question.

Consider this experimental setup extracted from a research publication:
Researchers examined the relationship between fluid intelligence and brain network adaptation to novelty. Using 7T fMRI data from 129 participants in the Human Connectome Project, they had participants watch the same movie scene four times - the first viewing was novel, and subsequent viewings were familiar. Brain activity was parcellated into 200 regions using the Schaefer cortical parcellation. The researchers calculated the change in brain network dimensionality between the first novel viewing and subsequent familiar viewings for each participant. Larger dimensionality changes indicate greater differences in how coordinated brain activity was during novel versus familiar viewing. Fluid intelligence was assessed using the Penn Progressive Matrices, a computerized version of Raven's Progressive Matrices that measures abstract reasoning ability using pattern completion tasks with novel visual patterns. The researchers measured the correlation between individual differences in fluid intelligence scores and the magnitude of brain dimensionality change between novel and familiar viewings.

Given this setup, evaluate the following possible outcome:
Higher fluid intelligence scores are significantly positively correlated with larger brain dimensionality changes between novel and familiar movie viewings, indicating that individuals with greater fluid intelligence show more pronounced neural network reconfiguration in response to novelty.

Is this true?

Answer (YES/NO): NO